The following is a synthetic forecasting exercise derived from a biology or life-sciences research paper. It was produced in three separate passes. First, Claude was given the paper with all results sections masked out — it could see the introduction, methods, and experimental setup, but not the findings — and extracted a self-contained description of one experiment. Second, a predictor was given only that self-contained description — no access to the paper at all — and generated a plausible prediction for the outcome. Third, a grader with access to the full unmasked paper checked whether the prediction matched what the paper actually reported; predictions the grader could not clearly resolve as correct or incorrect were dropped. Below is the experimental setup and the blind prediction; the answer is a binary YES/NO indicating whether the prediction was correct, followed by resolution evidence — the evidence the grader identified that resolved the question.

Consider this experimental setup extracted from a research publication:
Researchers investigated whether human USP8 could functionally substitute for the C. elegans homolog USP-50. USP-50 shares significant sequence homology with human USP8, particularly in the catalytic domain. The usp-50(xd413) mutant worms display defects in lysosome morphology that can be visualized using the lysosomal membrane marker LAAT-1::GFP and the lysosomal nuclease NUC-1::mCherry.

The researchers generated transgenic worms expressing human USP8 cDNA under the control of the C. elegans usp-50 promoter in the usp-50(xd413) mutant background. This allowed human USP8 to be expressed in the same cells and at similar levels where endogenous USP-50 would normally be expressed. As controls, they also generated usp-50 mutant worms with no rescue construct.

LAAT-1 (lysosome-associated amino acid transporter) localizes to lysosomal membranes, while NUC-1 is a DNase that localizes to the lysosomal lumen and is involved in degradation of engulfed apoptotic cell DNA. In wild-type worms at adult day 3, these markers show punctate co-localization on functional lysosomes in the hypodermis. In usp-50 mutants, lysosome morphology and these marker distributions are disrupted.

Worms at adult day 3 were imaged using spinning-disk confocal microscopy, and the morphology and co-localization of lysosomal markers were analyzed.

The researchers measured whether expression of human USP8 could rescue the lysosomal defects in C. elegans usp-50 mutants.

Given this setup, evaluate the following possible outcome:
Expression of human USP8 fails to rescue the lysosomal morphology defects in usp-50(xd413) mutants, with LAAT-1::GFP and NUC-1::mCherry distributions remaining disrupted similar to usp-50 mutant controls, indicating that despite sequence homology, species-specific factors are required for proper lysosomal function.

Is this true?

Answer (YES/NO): NO